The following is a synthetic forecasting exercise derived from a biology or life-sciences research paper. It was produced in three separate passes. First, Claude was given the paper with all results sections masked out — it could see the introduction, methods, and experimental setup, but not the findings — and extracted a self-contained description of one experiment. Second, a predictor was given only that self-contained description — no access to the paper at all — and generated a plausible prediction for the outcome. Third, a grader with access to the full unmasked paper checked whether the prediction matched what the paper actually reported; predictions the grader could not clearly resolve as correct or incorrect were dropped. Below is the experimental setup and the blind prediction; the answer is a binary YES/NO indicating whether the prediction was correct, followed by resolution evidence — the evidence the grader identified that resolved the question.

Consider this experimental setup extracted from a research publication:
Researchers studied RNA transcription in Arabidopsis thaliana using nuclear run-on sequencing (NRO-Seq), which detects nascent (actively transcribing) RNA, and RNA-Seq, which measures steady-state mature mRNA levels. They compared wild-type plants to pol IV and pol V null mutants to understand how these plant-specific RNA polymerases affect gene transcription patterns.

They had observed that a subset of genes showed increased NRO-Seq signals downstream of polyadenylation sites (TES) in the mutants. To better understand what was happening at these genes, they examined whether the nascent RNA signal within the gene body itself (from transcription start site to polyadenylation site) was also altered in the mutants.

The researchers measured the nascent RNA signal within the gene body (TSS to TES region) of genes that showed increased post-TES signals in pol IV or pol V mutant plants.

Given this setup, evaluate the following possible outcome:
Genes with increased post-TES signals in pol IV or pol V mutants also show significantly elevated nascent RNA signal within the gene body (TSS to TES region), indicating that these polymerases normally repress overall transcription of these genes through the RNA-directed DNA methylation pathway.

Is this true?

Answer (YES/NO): NO